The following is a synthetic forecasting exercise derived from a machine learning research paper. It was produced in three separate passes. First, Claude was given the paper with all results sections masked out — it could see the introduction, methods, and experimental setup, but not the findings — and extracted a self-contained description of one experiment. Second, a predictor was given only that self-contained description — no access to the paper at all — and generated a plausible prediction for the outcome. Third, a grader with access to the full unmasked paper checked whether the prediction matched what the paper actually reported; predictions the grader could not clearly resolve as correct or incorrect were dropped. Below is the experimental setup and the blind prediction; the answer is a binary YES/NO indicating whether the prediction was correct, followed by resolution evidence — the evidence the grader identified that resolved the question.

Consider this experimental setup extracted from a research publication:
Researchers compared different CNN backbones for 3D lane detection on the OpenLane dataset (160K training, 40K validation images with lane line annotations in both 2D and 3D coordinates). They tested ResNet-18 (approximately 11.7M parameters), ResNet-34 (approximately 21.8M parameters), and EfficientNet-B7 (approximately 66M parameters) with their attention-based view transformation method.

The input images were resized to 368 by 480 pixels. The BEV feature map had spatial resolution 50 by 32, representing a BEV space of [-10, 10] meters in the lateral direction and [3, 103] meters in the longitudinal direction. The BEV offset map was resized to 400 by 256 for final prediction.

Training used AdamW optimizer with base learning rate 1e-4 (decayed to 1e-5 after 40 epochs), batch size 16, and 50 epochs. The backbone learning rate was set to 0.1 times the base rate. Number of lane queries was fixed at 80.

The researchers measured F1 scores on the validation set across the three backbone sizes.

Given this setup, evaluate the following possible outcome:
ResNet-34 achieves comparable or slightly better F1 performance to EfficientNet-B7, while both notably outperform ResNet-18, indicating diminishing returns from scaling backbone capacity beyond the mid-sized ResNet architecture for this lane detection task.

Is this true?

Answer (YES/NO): NO